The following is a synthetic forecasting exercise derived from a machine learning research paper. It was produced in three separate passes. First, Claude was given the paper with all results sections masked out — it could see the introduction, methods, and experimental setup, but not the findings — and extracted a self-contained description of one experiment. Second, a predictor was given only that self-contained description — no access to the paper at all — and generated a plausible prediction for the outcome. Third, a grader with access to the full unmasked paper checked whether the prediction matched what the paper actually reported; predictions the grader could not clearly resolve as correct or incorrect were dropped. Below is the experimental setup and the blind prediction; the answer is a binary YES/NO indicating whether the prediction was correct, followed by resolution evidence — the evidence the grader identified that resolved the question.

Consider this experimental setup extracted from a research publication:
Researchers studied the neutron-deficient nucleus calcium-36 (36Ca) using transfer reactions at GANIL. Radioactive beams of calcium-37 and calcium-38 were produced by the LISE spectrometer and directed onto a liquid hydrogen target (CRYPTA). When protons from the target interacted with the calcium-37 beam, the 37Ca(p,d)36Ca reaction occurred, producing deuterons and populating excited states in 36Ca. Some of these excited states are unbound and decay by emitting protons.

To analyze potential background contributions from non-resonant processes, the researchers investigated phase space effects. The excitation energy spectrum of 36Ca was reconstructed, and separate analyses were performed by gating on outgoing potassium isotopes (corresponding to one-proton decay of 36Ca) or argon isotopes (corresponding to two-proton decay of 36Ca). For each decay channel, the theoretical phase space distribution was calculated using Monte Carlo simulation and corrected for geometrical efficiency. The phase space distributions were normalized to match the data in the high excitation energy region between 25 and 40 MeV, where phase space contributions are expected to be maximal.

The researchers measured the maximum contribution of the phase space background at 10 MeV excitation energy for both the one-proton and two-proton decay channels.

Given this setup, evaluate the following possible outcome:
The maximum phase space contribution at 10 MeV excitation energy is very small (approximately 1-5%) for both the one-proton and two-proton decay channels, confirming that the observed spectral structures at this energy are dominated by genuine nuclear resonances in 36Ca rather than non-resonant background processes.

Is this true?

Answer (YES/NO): YES